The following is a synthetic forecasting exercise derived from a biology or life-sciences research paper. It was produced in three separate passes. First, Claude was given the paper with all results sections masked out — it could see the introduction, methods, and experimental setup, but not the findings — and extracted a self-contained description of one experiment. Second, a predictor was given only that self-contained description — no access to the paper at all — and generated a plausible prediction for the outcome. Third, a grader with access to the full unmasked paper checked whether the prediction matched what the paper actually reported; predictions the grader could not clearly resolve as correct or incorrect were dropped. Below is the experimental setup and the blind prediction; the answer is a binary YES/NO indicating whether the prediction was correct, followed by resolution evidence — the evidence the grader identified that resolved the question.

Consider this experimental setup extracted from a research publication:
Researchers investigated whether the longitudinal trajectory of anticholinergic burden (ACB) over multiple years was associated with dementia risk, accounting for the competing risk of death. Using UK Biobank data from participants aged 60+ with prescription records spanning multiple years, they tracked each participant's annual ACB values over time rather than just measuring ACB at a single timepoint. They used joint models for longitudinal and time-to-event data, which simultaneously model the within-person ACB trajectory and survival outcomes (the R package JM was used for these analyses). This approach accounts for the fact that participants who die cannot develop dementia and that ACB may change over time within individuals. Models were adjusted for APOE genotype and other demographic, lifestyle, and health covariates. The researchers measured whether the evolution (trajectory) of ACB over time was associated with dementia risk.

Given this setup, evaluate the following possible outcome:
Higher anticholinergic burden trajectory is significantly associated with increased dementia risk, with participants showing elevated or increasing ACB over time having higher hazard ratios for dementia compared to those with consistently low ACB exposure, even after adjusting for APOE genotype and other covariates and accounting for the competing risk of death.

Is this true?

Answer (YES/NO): YES